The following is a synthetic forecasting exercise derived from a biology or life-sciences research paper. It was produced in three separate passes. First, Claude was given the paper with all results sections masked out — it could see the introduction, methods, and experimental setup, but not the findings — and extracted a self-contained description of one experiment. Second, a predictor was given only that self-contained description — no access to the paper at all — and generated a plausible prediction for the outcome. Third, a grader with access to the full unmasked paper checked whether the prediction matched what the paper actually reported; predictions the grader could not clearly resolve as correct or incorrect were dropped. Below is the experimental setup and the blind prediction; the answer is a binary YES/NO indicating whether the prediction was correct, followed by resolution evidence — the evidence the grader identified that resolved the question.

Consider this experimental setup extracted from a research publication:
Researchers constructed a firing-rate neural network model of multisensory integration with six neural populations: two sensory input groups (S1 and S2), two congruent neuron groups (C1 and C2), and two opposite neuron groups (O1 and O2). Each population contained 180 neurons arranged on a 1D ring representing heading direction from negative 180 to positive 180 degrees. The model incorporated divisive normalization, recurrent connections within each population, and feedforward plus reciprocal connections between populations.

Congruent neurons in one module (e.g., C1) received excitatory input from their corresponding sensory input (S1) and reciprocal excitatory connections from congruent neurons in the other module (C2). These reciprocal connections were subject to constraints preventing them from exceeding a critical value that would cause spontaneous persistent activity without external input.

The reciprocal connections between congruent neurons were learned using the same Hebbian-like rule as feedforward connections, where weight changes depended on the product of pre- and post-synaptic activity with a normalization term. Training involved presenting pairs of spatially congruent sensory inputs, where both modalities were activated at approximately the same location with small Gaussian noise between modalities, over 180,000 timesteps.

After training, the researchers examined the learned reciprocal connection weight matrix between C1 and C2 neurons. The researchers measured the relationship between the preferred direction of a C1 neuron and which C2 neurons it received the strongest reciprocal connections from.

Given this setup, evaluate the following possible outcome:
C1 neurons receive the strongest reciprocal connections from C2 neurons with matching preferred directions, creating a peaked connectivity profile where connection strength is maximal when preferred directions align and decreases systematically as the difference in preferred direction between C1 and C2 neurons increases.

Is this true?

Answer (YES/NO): YES